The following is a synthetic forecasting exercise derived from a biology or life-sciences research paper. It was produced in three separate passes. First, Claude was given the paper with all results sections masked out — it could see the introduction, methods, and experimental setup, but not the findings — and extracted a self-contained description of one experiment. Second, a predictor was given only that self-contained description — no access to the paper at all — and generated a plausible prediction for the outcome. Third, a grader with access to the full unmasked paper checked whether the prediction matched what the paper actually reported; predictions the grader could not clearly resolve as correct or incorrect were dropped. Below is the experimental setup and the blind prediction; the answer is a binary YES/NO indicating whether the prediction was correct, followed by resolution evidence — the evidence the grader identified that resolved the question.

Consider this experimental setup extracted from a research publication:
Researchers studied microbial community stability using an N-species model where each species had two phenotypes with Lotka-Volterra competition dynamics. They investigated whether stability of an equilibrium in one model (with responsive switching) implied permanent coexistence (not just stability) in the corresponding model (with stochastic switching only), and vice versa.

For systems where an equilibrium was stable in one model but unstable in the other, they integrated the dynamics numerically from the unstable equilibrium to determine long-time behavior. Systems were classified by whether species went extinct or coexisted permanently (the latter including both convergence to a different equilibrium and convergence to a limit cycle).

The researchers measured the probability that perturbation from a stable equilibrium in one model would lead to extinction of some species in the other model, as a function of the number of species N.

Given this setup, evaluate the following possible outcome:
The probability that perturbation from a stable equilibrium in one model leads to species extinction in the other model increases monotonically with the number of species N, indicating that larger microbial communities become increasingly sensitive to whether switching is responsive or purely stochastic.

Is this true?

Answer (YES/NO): YES